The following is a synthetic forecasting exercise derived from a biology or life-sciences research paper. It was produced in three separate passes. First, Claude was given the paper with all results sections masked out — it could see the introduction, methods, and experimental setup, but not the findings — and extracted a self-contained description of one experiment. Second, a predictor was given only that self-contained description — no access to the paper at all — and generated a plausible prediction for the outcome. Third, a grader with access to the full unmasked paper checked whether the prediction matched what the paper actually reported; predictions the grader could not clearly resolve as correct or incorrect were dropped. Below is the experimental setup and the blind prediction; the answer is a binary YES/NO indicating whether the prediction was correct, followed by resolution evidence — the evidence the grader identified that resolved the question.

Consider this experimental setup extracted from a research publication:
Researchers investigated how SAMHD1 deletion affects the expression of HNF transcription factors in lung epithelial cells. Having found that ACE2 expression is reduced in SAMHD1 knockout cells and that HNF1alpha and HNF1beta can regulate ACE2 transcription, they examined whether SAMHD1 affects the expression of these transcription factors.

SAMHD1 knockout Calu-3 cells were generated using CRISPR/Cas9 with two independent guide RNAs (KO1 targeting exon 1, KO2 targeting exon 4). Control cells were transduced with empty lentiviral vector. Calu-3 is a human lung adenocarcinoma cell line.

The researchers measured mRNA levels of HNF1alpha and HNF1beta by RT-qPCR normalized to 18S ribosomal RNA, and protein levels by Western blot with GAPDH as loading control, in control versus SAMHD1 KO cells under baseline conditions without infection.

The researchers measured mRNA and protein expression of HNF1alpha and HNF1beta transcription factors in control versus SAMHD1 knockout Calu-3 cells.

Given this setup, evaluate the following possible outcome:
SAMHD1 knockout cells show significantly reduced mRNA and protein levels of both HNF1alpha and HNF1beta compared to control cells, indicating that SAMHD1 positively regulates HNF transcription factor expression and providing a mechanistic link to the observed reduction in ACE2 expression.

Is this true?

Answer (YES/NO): YES